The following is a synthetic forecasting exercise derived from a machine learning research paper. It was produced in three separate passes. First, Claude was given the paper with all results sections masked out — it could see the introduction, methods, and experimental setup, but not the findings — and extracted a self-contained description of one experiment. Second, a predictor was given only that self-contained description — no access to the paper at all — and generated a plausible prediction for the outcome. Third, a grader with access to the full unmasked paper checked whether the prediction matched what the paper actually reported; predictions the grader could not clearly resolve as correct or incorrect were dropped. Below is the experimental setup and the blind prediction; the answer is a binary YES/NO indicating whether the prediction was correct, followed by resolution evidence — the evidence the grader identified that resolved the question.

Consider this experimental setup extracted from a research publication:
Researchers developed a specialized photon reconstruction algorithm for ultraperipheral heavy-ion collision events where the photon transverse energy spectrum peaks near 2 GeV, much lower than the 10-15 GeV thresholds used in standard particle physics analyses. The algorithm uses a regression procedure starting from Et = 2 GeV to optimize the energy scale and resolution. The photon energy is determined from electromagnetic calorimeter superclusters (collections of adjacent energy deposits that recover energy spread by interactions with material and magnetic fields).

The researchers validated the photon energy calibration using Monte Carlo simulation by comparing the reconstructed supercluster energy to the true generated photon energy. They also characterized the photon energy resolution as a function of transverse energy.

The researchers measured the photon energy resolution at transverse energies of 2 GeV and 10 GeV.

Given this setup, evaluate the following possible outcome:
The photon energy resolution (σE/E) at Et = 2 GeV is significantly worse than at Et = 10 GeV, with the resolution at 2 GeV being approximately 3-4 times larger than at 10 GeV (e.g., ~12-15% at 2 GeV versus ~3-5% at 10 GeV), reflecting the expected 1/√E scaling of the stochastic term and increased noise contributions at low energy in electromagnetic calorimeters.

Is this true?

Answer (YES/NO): NO